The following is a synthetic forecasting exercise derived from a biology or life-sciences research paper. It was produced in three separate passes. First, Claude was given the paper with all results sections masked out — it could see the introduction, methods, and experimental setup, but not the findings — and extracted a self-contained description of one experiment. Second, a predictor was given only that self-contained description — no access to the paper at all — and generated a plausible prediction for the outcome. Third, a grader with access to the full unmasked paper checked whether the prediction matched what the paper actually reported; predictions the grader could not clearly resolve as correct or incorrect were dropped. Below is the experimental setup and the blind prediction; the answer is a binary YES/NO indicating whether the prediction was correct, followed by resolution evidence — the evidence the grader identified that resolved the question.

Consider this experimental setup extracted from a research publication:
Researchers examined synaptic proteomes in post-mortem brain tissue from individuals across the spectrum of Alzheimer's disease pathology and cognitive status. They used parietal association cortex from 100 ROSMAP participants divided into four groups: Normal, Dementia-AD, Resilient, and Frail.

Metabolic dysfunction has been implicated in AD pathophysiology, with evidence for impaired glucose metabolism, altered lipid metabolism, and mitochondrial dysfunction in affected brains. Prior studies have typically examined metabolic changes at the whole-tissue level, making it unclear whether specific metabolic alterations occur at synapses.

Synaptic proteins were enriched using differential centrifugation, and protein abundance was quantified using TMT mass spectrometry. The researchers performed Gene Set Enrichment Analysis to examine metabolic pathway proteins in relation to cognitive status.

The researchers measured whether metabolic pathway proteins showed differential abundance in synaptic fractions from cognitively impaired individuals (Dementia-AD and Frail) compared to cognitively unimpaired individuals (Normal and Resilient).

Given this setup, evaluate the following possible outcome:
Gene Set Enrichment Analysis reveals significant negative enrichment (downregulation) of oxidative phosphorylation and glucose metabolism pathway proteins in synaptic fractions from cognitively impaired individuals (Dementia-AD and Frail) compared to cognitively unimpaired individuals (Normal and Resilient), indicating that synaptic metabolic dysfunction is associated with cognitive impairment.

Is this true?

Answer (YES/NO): NO